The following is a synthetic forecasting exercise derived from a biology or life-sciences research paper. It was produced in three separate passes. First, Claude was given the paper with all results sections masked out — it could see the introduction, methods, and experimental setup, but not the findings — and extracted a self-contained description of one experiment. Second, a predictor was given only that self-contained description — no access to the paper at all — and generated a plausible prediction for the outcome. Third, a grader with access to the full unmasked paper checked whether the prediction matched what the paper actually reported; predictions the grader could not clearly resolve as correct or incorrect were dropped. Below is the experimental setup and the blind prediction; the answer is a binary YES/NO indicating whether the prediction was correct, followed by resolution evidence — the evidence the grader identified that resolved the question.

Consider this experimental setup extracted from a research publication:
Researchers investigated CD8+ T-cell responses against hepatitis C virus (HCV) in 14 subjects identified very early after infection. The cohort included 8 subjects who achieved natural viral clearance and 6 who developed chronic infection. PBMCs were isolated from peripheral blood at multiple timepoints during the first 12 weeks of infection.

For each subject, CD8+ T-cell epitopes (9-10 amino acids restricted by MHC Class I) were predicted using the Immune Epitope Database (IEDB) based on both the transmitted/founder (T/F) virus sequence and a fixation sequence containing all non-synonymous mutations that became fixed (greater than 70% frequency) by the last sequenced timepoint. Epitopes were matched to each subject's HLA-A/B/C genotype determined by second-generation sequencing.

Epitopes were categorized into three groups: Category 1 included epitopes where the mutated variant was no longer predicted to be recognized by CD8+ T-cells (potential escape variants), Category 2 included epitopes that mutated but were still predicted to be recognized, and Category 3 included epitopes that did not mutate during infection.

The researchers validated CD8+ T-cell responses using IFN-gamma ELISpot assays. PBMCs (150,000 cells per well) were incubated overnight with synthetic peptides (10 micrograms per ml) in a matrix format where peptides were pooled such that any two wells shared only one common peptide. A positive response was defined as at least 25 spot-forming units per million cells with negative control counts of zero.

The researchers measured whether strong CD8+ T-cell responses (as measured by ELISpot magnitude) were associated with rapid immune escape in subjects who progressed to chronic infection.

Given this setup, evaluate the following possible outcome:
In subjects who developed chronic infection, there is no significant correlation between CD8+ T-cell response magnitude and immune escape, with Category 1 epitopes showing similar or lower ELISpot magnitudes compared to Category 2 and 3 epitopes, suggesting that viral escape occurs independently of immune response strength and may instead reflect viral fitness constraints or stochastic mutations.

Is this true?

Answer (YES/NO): NO